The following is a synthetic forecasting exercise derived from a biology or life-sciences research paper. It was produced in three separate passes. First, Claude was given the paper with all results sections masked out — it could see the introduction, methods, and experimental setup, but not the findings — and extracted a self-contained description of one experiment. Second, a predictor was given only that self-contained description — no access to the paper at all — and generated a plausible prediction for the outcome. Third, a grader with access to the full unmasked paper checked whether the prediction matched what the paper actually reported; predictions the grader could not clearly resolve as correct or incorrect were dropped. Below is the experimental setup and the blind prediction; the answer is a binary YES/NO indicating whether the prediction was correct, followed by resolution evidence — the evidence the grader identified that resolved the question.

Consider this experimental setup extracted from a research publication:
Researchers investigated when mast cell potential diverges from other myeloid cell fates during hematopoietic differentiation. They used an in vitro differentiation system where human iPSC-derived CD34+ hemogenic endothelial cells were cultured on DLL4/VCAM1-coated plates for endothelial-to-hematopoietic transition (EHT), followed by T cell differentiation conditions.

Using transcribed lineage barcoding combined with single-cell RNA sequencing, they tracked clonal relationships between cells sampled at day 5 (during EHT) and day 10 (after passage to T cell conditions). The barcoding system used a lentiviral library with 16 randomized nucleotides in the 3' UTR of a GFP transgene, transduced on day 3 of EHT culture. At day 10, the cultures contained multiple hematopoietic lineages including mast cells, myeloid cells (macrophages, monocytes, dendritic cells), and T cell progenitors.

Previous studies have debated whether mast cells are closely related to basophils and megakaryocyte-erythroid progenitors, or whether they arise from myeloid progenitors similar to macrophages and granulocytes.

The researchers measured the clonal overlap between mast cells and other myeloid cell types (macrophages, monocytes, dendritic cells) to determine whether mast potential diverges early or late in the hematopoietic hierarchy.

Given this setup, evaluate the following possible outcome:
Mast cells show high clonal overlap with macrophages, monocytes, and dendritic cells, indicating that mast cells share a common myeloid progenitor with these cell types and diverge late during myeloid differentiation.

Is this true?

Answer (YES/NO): NO